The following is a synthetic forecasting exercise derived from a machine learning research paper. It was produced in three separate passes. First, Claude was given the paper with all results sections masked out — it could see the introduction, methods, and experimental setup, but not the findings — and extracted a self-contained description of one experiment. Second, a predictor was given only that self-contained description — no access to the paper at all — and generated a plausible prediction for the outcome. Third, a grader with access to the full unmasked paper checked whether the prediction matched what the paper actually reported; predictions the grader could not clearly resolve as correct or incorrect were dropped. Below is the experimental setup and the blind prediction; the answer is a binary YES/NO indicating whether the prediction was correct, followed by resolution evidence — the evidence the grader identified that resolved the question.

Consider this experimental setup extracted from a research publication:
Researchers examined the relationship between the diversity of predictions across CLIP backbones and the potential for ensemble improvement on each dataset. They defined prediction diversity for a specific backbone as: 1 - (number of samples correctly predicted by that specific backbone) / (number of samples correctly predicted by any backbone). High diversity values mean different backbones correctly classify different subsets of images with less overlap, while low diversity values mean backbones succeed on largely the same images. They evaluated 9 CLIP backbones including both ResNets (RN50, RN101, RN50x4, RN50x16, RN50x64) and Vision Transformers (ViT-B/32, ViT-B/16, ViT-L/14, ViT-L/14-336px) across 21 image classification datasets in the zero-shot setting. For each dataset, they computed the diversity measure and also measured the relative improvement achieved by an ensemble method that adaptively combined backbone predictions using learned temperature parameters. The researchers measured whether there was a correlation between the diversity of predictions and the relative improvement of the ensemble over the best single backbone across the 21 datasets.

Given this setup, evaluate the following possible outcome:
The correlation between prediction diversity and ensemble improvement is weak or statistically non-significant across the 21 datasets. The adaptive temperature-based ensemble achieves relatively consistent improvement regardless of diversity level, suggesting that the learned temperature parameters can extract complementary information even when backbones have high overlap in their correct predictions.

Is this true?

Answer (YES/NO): NO